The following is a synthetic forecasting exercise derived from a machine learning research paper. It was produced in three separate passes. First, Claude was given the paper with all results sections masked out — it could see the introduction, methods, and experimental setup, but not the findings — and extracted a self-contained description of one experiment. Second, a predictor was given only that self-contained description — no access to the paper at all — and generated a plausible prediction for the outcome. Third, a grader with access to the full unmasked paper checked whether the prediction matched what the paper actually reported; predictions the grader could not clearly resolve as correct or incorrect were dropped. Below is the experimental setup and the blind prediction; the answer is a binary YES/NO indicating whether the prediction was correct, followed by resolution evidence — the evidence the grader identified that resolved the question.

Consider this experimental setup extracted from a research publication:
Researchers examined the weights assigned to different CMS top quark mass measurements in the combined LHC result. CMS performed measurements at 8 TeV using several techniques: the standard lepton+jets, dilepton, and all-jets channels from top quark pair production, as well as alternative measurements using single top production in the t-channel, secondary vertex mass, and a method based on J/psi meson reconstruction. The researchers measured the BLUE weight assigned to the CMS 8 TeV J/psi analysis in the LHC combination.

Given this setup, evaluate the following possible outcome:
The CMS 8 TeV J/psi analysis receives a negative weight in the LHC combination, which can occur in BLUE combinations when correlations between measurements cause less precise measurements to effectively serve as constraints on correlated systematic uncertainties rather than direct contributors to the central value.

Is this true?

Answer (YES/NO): NO